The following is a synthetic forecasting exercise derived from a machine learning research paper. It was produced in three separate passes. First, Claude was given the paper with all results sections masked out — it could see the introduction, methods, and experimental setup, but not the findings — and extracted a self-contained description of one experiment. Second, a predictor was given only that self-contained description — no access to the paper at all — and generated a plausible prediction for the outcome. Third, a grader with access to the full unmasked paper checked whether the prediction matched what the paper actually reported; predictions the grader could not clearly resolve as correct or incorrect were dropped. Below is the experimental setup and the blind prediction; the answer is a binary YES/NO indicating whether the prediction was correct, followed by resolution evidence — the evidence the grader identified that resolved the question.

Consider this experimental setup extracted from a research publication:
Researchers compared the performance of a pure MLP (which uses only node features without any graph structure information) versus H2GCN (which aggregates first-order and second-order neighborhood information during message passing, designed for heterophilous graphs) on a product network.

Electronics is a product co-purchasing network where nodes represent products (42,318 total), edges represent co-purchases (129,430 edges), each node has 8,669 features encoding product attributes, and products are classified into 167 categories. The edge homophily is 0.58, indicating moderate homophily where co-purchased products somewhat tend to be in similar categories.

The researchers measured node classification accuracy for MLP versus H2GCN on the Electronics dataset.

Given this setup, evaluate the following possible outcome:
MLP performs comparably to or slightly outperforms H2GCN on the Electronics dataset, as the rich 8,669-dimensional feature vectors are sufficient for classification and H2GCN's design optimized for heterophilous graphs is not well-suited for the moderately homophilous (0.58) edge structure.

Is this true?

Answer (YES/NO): YES